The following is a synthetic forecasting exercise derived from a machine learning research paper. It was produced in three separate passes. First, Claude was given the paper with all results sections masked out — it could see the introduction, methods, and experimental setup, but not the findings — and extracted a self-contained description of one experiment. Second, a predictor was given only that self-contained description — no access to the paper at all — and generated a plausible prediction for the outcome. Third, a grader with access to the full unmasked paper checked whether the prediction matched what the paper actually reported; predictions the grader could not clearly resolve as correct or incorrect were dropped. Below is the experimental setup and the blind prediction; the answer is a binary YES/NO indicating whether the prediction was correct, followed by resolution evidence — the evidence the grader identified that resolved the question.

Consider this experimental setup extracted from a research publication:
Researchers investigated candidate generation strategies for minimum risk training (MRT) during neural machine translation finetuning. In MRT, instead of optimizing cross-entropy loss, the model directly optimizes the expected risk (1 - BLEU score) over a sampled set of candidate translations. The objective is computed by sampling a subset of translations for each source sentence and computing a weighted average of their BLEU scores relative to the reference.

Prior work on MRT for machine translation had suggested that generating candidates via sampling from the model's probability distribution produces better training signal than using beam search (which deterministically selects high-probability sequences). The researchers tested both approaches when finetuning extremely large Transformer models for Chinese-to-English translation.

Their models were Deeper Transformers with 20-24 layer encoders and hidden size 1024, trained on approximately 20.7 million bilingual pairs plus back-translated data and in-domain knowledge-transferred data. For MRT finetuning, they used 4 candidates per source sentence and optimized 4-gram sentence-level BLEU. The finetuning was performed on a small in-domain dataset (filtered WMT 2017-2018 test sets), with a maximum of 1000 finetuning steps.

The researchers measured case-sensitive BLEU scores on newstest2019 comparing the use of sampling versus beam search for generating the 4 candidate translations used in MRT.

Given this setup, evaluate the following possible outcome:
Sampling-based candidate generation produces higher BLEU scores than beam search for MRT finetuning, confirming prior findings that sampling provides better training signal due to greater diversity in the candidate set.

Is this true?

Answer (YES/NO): NO